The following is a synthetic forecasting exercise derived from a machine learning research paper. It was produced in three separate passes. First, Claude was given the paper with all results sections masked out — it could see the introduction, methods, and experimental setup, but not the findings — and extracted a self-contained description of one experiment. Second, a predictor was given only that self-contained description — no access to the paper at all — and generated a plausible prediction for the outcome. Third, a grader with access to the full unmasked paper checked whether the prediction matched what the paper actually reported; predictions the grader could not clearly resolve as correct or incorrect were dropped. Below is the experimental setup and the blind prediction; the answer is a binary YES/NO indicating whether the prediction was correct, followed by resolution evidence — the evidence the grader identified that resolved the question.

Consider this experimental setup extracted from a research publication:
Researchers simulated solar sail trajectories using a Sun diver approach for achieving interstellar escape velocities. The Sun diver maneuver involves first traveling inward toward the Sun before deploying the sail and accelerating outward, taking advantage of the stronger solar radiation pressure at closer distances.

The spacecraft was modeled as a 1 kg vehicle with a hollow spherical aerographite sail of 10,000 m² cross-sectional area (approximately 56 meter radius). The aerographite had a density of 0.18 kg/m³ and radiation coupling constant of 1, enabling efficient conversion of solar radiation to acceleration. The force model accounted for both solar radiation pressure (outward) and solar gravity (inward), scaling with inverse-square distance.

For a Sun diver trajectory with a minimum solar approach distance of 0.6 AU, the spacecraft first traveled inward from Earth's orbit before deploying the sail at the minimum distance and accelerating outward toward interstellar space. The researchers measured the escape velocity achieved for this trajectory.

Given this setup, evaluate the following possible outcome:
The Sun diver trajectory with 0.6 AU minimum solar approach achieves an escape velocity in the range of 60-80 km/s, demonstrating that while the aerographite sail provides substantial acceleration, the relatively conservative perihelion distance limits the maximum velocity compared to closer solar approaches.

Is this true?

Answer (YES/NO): NO